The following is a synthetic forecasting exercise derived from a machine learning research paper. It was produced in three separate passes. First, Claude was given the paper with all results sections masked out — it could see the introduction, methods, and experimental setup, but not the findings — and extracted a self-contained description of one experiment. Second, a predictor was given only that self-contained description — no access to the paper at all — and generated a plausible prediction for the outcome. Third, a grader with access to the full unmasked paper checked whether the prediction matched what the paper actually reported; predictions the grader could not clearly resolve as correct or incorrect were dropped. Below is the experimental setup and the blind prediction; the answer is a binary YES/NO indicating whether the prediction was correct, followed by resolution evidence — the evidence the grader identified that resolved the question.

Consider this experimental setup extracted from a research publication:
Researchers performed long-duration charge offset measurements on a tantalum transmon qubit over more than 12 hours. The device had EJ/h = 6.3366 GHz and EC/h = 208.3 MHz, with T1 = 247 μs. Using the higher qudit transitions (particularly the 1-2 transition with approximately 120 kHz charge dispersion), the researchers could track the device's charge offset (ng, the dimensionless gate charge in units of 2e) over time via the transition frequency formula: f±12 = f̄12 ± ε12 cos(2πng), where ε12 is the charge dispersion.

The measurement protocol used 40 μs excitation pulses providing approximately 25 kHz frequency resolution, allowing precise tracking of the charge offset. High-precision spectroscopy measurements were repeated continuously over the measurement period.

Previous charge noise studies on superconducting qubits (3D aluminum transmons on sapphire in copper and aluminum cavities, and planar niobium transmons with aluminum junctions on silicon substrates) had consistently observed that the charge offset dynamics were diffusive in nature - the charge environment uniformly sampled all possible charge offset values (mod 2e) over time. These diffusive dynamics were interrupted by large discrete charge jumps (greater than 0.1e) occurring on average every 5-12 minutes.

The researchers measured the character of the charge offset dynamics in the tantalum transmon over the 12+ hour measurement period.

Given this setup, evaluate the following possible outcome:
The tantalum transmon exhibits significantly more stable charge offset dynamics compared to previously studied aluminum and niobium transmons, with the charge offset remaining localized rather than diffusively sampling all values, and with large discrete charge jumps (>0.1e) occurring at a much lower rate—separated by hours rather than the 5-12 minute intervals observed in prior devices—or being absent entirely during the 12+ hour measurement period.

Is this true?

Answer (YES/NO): NO